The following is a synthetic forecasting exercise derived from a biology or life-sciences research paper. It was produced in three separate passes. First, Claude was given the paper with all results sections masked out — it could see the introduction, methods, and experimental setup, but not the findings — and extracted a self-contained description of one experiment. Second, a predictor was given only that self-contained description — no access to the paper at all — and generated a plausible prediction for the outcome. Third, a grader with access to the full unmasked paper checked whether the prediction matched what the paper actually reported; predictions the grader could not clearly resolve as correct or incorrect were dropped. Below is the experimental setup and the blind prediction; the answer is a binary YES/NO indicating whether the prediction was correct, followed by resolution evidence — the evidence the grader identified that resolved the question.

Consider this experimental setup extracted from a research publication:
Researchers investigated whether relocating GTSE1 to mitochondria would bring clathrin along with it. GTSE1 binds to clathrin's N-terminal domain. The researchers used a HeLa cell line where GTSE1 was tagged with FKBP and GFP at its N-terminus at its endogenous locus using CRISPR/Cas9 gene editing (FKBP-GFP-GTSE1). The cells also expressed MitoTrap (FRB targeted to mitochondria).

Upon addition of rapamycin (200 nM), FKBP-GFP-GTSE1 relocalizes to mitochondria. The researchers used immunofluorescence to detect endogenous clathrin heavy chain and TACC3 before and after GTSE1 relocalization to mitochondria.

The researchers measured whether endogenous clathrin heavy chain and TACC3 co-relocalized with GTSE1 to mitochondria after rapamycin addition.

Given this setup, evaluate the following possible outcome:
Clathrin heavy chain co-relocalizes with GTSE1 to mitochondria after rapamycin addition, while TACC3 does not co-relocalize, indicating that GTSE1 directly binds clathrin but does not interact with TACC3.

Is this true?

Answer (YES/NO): NO